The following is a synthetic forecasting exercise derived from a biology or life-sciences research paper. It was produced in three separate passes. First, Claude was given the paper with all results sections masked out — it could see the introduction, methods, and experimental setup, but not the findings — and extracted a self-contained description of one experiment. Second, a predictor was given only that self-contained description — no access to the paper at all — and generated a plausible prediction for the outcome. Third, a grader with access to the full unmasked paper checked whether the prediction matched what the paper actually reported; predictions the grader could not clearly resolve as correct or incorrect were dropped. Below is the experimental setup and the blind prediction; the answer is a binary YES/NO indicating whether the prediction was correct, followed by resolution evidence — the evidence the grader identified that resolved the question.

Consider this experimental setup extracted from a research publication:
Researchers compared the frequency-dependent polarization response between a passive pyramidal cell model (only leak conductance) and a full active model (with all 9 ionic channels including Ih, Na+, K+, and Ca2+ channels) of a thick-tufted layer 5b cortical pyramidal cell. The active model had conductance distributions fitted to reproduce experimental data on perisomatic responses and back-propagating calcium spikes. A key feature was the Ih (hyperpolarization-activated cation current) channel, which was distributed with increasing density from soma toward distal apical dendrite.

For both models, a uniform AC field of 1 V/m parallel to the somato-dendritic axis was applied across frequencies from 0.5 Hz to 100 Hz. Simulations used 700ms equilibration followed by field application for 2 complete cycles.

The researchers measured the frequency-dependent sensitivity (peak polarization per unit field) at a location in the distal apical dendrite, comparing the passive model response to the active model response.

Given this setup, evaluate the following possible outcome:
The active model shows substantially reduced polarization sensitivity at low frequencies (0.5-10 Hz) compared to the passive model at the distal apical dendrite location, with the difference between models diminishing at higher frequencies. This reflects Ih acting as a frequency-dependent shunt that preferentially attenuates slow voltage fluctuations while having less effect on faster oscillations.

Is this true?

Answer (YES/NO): YES